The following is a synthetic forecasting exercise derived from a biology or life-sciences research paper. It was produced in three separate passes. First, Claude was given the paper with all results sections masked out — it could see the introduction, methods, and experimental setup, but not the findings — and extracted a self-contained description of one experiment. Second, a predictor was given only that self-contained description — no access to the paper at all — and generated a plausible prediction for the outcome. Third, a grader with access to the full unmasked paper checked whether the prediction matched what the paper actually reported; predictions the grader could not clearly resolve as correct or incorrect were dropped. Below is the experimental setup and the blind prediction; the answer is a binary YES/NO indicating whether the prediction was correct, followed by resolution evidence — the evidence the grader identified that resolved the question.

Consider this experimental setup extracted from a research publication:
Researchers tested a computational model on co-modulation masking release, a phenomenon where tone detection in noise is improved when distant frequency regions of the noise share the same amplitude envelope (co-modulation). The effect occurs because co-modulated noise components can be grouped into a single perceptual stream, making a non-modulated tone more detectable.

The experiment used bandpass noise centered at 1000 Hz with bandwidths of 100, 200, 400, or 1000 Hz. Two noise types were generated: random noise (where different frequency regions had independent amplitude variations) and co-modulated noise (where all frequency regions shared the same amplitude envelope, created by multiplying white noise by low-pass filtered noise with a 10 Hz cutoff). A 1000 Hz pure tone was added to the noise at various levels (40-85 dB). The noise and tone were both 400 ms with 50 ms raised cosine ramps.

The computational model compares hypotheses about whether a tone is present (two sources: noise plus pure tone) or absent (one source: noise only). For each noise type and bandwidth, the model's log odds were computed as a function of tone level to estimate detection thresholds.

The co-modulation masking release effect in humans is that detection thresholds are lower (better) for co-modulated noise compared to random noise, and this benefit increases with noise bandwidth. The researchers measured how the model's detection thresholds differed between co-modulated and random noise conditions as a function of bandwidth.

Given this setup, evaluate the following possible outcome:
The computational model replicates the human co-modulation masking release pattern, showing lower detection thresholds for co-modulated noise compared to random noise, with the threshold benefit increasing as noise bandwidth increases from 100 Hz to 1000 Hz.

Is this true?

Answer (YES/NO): NO